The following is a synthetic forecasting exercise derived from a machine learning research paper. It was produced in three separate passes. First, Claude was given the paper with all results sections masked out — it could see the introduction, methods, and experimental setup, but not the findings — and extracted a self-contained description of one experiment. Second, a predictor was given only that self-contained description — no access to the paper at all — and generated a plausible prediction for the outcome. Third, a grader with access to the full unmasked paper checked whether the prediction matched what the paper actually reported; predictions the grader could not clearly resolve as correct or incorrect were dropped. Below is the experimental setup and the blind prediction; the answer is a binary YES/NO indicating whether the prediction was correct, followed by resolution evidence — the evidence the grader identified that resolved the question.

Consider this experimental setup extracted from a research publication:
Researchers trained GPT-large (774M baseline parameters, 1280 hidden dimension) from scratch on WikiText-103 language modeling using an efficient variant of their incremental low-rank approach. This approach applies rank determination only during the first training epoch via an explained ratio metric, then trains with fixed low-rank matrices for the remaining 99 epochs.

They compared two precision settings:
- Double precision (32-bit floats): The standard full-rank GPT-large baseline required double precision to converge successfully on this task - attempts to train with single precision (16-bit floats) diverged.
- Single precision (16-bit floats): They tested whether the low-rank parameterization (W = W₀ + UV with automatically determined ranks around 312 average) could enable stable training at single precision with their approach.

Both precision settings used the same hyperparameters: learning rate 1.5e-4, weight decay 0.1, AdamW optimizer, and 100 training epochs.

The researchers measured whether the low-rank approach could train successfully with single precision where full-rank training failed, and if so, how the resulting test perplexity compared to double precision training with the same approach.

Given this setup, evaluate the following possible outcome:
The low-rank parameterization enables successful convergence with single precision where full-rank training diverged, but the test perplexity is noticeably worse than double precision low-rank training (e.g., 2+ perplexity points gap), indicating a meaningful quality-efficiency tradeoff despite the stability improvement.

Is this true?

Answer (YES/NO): NO